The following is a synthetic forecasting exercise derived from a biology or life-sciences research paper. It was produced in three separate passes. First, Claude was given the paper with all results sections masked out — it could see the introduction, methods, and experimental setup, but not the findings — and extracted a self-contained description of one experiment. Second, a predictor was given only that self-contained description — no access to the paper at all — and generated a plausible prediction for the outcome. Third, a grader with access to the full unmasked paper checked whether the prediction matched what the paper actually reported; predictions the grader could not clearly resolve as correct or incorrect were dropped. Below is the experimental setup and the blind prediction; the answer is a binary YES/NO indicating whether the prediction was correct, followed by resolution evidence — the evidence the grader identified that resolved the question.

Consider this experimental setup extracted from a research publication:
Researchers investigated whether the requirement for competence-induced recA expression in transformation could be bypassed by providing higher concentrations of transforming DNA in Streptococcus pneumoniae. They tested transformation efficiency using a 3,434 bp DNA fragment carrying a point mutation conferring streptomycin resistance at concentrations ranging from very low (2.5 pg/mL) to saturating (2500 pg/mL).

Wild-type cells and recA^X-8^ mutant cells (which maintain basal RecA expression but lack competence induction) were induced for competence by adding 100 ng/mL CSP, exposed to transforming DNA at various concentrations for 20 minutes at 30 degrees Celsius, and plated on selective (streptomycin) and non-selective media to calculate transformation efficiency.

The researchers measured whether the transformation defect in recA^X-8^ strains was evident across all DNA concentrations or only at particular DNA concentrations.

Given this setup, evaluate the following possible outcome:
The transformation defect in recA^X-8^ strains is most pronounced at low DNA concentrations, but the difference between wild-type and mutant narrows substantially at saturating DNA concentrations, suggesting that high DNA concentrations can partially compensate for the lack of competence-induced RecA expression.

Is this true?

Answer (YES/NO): NO